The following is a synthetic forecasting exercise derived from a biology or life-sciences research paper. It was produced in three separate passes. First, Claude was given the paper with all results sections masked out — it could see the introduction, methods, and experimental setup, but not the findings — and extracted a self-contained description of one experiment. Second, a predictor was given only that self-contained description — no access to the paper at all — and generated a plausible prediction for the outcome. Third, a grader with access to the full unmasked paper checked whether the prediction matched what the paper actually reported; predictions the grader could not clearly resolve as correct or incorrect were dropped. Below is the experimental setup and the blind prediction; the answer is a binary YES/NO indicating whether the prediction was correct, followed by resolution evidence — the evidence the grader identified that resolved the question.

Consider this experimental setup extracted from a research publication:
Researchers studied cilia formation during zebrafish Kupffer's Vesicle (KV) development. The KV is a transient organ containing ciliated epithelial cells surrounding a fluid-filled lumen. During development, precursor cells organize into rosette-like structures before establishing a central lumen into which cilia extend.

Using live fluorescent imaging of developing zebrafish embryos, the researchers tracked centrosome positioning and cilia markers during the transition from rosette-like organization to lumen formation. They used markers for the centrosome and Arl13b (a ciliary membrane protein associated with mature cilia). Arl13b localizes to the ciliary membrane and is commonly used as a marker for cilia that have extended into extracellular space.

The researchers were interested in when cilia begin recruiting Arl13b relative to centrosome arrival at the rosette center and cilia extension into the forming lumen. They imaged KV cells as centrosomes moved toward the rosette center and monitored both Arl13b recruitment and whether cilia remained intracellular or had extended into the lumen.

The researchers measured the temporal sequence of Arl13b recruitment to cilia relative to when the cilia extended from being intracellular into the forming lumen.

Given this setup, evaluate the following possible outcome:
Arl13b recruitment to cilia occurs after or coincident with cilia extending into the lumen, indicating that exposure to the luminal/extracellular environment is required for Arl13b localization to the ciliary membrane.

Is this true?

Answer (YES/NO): NO